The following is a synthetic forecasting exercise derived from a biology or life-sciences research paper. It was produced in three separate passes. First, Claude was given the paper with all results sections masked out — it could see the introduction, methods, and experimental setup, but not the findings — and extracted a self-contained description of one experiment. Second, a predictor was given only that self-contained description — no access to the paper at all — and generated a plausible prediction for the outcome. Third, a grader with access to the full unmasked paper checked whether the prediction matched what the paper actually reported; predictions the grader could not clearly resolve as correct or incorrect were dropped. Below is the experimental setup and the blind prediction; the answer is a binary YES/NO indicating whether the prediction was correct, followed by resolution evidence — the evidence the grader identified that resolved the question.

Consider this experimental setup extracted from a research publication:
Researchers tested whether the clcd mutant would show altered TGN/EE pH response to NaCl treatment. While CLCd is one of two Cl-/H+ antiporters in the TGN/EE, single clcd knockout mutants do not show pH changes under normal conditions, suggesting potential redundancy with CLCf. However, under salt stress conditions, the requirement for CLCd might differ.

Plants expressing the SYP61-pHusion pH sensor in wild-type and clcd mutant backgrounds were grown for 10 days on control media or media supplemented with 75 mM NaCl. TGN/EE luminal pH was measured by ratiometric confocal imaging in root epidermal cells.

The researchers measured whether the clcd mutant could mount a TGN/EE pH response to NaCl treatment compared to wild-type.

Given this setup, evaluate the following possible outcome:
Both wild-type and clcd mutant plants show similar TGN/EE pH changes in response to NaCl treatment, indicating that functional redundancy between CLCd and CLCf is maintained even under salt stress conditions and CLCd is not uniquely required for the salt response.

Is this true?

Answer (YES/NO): NO